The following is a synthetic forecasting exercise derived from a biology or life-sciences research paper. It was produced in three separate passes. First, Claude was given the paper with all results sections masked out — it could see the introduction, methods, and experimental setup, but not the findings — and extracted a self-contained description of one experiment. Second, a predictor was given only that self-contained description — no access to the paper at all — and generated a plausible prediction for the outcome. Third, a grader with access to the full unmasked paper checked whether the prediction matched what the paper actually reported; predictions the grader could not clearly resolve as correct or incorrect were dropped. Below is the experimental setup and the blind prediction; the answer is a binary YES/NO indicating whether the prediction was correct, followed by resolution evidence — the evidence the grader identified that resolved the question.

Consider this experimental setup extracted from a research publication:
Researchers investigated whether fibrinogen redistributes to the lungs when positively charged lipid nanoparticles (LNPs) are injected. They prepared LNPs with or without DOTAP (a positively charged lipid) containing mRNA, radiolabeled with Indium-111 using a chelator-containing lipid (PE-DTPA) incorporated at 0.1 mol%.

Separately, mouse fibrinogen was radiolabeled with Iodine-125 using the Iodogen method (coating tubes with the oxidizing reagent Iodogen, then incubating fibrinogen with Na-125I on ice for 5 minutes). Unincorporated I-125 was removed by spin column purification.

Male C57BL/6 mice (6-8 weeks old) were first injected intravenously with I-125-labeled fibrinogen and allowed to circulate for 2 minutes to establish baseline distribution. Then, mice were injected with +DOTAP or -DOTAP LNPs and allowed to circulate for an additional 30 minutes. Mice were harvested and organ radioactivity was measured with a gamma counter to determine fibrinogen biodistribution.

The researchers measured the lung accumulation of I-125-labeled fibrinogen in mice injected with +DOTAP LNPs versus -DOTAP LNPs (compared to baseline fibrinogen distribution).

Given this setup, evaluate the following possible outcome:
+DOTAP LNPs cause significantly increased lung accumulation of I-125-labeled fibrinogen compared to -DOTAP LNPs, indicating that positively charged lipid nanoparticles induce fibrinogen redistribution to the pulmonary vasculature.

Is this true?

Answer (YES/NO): YES